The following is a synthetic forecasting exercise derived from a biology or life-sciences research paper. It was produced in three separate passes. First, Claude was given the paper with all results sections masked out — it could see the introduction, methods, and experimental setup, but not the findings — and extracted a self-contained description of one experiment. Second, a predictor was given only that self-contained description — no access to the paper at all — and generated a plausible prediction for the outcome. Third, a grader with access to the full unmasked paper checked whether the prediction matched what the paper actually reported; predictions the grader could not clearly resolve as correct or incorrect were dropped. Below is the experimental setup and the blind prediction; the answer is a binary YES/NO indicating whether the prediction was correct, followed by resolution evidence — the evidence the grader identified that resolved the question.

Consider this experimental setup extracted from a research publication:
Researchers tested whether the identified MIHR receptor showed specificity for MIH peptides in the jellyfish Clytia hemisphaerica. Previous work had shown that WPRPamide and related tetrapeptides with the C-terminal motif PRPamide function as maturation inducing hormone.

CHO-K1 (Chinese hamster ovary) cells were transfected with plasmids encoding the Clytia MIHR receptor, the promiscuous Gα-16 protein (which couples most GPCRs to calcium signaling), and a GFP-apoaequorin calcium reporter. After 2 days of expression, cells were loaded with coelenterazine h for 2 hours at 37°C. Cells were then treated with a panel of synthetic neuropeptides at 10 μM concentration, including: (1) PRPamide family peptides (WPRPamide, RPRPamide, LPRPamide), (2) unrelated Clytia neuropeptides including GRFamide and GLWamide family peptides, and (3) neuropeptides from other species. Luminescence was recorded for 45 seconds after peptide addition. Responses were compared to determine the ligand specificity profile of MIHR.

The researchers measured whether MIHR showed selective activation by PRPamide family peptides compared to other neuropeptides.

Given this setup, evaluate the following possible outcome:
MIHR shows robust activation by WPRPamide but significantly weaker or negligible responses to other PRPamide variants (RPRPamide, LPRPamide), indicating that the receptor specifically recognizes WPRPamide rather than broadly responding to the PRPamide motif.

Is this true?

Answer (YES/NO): NO